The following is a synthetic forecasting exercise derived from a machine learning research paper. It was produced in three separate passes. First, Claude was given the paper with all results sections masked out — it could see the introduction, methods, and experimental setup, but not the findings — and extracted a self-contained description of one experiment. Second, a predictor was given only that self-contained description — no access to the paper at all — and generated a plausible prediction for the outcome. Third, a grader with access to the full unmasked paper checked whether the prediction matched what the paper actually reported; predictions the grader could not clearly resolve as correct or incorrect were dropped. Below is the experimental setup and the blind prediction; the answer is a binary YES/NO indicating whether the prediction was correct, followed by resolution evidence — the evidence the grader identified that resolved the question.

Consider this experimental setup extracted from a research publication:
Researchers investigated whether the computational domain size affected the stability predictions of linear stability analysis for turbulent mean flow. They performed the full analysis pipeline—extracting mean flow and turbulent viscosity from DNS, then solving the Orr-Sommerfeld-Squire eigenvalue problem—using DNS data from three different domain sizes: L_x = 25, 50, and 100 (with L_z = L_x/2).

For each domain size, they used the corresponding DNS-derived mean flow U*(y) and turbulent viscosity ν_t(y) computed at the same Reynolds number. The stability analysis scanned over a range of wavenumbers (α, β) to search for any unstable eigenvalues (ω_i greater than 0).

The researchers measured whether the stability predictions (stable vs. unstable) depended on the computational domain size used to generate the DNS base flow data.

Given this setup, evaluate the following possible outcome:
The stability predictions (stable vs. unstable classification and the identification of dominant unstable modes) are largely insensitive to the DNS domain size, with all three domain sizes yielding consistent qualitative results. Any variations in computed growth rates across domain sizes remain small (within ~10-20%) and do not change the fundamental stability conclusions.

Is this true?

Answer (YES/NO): NO